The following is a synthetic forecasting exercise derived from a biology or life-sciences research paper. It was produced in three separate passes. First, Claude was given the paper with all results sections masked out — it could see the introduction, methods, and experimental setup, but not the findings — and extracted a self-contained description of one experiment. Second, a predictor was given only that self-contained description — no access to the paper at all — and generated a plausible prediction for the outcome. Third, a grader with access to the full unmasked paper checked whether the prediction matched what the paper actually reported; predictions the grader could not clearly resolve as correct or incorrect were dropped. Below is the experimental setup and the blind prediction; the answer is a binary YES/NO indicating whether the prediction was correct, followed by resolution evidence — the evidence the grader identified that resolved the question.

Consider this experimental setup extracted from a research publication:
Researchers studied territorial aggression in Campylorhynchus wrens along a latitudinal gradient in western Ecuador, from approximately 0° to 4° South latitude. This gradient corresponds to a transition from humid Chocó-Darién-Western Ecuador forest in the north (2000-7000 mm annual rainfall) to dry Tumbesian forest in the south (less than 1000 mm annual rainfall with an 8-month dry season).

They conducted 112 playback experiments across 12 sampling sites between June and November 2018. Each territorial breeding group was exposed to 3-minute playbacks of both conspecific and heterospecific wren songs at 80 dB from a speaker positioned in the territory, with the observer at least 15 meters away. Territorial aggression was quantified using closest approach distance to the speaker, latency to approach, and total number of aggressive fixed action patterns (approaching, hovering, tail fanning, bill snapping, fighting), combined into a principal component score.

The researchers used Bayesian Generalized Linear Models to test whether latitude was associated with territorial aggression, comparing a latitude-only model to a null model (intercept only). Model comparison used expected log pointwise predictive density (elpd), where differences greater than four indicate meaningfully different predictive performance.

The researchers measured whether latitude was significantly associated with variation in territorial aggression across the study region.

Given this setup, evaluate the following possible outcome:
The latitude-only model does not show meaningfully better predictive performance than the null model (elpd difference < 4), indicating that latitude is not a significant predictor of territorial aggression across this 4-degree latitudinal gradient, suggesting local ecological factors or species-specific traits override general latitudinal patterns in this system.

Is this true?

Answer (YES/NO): NO